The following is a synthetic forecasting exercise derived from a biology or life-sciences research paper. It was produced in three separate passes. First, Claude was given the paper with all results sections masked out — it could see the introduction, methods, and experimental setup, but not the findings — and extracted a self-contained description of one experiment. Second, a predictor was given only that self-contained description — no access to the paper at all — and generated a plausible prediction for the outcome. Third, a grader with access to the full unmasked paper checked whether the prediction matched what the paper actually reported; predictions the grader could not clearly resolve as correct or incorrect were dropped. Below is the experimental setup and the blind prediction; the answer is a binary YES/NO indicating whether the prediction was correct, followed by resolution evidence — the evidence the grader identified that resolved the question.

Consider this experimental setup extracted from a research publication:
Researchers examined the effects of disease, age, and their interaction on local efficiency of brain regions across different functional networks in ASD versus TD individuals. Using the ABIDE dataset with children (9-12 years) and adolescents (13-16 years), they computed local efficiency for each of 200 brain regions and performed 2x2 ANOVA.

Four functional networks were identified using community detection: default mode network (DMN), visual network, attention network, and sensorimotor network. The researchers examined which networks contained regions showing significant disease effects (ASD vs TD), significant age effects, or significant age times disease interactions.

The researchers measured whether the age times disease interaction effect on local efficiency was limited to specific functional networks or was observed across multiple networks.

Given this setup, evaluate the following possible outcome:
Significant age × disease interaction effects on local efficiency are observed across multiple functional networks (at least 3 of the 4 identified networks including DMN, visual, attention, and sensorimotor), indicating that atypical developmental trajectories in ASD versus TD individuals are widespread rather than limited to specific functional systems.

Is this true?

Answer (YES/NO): YES